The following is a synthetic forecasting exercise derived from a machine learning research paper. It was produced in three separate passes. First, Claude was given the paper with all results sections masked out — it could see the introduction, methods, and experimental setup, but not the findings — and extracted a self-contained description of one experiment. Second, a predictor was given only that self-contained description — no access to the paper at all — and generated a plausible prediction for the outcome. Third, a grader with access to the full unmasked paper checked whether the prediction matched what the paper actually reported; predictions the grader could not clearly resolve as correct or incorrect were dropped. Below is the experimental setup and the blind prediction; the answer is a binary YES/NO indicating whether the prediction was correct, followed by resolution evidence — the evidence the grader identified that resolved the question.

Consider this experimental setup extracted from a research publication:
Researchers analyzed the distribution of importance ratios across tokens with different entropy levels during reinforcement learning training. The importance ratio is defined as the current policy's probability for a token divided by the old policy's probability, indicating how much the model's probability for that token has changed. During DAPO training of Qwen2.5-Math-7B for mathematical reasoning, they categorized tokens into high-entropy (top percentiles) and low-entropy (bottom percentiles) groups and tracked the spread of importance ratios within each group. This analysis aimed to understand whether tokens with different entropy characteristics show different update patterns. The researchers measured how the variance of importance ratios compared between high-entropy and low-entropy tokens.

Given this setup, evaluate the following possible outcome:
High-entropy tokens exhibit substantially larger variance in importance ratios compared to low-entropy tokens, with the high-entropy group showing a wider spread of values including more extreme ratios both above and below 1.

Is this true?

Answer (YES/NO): YES